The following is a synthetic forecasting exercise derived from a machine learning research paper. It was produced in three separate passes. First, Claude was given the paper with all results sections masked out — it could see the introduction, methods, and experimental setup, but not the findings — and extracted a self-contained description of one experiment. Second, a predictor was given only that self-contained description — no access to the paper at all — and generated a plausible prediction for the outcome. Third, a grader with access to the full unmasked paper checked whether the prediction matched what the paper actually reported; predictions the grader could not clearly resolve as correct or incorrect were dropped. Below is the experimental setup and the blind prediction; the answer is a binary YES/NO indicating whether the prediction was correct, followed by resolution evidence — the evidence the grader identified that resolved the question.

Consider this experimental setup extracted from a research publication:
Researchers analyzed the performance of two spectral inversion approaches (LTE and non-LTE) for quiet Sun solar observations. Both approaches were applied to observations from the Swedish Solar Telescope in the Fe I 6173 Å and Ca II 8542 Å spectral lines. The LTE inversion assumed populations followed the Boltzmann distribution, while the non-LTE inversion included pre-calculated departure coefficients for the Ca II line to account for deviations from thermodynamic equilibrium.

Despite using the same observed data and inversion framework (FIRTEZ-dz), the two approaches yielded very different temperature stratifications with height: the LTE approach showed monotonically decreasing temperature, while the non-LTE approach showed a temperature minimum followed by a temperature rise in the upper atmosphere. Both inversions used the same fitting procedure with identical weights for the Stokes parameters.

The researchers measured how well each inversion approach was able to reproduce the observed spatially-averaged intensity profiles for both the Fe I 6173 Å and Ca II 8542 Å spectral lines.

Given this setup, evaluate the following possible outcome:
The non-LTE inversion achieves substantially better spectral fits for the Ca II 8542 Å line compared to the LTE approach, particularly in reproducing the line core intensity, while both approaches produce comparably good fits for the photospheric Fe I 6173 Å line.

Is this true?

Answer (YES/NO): NO